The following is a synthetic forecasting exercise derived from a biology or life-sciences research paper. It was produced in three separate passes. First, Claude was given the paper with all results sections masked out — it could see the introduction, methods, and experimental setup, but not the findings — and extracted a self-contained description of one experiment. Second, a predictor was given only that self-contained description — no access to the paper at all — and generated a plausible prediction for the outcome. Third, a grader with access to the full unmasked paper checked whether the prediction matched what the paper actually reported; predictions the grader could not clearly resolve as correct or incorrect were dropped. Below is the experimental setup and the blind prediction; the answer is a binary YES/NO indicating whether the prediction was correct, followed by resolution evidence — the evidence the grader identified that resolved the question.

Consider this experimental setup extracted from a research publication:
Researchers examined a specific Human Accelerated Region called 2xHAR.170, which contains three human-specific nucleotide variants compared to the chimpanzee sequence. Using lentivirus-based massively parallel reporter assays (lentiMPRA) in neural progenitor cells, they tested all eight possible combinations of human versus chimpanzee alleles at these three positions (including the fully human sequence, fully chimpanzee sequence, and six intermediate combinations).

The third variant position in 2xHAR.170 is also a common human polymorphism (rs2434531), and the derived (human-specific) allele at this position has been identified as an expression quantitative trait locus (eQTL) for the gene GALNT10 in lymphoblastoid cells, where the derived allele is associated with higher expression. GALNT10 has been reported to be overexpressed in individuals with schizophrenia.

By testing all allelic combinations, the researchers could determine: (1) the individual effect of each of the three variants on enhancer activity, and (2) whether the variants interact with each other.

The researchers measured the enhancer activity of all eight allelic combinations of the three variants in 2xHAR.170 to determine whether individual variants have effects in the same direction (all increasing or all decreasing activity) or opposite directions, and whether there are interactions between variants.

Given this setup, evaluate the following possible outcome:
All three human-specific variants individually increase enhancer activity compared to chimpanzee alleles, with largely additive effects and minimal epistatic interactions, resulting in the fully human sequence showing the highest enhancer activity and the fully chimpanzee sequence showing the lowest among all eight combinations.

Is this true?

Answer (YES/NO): NO